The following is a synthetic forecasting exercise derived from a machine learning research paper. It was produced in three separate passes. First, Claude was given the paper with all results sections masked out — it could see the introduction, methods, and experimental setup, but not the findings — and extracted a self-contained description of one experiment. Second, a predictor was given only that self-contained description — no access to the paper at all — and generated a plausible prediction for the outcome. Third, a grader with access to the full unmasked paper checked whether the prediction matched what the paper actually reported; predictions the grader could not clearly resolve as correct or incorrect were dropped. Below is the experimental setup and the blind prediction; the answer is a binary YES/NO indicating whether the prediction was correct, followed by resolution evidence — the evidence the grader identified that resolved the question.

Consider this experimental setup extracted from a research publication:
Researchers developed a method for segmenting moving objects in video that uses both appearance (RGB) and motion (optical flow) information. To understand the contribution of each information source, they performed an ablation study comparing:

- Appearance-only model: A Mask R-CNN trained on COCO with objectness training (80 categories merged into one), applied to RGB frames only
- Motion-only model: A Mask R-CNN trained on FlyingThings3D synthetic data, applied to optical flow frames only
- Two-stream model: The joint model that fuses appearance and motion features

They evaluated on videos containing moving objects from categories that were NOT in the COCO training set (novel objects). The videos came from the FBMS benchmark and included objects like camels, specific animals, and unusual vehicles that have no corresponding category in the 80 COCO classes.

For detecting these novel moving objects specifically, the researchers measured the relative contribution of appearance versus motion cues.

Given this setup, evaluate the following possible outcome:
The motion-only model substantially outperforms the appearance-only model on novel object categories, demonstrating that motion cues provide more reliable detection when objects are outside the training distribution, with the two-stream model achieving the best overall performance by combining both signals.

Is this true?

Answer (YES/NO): NO